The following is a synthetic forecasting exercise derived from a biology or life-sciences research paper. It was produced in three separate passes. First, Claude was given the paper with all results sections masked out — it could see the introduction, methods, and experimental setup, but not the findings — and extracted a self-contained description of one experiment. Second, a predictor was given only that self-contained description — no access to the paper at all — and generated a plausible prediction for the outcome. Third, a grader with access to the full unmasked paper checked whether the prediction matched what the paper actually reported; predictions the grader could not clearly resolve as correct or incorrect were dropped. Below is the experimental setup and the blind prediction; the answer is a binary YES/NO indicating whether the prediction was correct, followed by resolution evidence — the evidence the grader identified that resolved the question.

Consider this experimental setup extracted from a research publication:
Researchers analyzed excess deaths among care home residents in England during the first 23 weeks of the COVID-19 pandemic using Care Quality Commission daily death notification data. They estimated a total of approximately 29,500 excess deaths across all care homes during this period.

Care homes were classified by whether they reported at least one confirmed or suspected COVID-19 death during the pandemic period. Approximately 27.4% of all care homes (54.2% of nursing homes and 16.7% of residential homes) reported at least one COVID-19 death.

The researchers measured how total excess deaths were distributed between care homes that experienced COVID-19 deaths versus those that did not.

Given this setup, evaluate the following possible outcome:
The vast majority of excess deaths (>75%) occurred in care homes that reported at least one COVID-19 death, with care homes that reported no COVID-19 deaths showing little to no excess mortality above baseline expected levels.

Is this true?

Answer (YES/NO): YES